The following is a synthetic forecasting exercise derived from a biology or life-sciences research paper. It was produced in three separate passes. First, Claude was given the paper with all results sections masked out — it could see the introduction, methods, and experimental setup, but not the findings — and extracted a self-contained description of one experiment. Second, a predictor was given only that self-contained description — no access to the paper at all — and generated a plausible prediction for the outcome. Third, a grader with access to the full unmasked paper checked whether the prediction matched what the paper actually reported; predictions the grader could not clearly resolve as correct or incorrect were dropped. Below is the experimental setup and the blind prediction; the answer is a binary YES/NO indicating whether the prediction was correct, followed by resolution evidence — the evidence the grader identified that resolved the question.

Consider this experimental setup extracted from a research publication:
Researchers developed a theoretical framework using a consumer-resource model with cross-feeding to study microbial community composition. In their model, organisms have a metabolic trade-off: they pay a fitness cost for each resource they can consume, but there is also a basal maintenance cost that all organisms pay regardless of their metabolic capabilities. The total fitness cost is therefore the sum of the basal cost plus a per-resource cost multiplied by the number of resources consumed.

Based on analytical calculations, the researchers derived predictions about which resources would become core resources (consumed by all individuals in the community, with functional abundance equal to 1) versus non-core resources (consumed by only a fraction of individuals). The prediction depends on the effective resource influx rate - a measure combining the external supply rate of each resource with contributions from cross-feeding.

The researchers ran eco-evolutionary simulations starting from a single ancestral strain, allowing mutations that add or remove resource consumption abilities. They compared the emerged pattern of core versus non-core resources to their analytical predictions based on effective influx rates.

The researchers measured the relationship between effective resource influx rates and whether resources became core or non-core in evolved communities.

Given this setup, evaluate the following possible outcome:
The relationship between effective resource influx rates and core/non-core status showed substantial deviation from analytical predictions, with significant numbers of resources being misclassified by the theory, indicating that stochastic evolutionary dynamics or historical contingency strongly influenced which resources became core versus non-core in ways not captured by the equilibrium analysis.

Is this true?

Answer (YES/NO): NO